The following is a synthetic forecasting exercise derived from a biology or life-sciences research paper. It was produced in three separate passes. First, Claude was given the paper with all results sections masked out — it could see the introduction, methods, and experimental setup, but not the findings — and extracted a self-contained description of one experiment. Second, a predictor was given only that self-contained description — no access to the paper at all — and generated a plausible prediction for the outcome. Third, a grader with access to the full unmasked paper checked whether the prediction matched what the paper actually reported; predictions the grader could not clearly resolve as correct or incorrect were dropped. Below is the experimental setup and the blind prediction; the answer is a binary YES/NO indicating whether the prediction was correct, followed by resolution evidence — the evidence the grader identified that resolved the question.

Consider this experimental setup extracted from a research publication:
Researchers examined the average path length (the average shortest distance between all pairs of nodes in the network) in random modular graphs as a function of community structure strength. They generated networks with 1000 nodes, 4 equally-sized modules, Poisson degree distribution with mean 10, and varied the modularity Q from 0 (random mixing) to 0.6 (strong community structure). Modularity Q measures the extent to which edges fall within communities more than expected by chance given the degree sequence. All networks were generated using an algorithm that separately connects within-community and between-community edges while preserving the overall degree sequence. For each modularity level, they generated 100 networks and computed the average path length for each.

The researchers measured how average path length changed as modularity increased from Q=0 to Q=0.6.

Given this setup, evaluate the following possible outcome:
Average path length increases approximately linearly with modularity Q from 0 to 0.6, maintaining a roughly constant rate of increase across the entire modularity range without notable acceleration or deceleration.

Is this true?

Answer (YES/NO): NO